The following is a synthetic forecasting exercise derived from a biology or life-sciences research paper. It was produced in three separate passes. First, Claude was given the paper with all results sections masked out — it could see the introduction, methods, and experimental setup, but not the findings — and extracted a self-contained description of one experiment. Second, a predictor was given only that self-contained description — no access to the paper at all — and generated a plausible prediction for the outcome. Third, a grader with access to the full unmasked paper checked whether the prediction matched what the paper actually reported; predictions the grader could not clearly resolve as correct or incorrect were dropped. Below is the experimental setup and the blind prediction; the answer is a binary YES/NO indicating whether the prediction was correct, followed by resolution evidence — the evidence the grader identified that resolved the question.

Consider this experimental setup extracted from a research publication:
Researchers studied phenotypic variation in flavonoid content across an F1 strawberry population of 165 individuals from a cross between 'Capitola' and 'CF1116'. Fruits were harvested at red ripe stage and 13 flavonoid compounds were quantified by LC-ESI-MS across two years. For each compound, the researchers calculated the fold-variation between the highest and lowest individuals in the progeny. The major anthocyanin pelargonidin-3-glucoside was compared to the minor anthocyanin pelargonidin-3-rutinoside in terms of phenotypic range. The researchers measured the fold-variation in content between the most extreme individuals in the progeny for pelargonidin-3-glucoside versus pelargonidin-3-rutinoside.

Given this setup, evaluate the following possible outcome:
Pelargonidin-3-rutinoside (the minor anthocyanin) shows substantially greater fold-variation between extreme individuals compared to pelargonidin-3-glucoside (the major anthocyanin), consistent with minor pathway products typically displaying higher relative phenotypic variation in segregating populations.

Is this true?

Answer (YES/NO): YES